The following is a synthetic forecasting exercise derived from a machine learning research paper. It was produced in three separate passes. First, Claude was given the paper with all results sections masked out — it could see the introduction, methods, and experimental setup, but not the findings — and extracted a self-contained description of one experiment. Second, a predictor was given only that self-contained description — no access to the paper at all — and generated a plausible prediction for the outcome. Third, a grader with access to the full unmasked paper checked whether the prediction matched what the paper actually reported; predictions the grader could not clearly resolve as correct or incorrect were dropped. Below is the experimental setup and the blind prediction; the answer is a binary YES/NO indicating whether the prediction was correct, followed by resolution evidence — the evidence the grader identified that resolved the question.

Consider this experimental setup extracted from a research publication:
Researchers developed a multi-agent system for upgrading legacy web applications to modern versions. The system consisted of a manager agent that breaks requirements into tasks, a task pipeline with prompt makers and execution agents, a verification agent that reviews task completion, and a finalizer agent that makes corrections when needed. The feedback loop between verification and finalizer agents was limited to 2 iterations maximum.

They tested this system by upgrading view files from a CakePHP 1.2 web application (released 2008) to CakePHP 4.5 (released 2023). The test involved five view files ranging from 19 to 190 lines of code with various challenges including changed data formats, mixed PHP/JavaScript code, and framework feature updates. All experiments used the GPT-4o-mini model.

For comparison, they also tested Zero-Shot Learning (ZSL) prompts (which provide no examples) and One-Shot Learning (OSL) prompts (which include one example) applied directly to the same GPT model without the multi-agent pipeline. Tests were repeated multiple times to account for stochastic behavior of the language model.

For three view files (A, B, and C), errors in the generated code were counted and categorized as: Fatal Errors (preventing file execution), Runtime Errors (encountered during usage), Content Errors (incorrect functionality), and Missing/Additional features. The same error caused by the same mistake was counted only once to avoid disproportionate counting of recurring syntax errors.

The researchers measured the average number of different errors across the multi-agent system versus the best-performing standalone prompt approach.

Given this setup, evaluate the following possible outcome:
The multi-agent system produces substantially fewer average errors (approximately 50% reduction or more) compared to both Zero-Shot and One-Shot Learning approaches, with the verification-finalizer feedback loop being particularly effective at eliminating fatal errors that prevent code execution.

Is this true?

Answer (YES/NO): NO